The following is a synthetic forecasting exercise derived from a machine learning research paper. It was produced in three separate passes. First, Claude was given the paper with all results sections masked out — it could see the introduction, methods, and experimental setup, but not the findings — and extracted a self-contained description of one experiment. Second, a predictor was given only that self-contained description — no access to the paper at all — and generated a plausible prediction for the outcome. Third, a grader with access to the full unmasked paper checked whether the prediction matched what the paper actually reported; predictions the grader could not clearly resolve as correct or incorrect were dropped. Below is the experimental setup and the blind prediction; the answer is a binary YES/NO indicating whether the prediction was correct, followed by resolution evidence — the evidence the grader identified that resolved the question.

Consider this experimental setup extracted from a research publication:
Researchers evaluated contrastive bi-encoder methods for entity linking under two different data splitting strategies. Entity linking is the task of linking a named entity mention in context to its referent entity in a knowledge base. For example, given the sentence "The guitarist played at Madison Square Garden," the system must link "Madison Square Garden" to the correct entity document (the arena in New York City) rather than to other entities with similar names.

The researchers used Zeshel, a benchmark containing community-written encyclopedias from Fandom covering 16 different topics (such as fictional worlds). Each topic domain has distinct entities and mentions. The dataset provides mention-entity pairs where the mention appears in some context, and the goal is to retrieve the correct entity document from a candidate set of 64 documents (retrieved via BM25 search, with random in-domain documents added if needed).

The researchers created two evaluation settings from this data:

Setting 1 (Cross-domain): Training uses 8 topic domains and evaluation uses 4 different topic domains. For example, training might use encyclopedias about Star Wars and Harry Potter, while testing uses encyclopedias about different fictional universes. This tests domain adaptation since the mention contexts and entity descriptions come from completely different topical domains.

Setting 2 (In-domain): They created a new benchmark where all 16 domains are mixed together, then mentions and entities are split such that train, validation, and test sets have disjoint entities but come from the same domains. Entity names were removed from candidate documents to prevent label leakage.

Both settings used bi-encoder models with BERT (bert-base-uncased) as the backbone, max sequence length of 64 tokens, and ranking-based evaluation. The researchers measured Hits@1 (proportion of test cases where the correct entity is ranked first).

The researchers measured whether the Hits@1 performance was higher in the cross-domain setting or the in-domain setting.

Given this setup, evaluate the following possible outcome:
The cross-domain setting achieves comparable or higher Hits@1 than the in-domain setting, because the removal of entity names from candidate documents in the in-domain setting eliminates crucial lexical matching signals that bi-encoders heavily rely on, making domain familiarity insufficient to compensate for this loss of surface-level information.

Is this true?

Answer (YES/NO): NO